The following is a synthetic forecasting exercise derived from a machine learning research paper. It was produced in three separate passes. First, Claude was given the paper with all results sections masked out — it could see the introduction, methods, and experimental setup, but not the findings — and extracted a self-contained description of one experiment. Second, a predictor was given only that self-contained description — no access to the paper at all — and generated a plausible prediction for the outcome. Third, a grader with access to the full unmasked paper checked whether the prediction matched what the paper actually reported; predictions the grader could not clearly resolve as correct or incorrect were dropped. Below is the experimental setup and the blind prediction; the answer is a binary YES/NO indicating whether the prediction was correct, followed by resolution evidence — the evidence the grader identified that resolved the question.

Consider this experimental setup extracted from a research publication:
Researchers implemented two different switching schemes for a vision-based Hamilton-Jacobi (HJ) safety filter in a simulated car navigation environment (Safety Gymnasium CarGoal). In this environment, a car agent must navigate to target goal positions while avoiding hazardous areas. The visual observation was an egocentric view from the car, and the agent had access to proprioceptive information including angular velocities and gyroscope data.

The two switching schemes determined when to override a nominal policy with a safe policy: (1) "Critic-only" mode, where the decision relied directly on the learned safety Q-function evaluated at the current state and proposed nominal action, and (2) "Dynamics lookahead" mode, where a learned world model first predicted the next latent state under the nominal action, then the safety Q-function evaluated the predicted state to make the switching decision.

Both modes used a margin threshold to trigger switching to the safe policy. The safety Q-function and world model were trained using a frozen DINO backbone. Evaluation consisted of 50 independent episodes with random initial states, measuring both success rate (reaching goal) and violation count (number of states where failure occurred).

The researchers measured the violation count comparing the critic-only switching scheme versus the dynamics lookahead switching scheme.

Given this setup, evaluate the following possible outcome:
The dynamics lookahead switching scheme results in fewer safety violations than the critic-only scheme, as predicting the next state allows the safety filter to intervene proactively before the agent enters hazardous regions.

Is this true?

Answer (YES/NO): YES